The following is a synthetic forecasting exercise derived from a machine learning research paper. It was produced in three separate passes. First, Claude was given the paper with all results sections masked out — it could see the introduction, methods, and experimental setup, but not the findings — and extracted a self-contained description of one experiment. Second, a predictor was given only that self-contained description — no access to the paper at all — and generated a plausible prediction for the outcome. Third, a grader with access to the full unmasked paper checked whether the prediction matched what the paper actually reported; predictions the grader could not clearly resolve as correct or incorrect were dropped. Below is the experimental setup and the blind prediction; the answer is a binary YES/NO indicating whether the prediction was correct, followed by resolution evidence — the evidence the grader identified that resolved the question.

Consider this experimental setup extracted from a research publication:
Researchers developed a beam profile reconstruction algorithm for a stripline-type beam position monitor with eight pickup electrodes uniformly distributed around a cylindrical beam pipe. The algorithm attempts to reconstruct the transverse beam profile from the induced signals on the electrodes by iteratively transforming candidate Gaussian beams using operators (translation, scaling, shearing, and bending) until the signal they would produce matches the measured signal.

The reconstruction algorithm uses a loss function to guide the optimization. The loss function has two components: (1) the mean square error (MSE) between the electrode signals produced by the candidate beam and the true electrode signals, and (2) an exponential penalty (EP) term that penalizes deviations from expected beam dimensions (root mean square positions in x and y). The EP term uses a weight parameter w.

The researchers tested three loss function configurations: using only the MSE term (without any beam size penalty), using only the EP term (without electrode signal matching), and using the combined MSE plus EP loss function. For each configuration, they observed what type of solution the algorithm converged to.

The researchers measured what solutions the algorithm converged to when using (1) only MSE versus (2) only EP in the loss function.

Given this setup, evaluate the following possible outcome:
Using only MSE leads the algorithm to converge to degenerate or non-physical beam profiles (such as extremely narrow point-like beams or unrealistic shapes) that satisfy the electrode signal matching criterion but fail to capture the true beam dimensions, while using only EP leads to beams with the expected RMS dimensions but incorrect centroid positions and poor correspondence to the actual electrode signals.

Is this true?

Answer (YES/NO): NO